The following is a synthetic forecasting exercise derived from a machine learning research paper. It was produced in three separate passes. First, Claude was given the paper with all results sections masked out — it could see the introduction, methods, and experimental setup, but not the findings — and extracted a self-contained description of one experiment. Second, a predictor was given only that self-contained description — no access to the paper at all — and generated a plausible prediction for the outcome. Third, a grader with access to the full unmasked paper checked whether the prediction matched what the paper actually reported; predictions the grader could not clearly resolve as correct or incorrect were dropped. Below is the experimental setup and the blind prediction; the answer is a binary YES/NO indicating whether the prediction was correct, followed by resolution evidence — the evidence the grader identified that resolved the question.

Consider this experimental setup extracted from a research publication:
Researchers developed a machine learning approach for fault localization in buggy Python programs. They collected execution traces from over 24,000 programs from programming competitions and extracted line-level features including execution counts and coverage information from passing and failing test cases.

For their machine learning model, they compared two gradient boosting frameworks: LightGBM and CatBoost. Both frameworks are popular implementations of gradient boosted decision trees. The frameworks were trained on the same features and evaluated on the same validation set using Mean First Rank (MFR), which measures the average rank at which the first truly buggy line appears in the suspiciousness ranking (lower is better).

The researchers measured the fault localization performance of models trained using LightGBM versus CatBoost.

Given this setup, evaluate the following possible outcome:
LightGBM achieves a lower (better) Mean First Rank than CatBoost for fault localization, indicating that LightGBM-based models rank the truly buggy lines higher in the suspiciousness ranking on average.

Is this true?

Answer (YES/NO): YES